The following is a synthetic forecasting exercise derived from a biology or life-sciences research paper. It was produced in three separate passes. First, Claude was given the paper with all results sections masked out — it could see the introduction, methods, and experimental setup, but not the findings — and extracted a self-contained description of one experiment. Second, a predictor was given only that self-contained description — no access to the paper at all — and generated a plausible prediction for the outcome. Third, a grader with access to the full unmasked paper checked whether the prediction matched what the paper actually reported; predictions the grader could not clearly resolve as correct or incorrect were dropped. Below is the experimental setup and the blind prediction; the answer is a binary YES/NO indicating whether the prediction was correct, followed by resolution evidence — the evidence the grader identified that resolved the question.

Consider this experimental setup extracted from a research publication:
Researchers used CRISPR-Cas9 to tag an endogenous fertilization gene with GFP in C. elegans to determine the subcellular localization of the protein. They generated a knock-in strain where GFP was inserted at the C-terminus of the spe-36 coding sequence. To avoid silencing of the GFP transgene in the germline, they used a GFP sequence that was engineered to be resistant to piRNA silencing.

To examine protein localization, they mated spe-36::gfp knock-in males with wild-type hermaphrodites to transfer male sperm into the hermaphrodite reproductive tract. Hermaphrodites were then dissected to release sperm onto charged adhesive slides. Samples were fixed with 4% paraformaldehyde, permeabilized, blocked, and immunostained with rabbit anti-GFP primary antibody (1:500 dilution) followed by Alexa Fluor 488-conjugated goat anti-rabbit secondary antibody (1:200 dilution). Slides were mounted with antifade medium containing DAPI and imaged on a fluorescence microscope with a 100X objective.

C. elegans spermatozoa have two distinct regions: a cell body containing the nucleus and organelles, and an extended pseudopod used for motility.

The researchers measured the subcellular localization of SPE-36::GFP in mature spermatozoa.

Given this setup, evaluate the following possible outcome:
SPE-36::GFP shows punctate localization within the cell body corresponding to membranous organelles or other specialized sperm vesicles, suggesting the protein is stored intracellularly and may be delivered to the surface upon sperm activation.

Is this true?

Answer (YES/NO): NO